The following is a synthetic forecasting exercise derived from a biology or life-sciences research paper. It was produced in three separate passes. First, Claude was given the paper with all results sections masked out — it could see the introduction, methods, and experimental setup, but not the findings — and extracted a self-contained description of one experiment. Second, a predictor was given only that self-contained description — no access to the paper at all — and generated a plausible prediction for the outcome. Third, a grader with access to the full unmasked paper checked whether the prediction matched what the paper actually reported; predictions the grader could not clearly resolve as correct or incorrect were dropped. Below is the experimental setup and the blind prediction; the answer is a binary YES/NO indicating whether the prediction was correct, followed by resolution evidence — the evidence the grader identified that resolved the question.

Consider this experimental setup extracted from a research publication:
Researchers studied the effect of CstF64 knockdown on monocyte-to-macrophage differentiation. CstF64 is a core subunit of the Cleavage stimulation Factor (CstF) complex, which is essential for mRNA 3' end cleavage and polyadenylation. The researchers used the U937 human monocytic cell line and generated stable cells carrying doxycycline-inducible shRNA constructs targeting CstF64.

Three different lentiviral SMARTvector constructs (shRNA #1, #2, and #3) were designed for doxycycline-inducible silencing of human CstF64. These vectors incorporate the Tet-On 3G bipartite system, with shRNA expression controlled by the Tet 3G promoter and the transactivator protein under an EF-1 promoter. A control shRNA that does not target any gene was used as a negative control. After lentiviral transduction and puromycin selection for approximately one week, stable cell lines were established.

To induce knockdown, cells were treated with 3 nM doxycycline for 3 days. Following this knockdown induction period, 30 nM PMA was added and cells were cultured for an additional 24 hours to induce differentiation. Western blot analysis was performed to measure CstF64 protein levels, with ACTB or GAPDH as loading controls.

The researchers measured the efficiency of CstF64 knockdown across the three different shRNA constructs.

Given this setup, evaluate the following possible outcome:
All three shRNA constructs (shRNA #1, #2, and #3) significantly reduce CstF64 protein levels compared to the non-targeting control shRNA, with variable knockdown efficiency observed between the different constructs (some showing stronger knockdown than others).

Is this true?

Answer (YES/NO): NO